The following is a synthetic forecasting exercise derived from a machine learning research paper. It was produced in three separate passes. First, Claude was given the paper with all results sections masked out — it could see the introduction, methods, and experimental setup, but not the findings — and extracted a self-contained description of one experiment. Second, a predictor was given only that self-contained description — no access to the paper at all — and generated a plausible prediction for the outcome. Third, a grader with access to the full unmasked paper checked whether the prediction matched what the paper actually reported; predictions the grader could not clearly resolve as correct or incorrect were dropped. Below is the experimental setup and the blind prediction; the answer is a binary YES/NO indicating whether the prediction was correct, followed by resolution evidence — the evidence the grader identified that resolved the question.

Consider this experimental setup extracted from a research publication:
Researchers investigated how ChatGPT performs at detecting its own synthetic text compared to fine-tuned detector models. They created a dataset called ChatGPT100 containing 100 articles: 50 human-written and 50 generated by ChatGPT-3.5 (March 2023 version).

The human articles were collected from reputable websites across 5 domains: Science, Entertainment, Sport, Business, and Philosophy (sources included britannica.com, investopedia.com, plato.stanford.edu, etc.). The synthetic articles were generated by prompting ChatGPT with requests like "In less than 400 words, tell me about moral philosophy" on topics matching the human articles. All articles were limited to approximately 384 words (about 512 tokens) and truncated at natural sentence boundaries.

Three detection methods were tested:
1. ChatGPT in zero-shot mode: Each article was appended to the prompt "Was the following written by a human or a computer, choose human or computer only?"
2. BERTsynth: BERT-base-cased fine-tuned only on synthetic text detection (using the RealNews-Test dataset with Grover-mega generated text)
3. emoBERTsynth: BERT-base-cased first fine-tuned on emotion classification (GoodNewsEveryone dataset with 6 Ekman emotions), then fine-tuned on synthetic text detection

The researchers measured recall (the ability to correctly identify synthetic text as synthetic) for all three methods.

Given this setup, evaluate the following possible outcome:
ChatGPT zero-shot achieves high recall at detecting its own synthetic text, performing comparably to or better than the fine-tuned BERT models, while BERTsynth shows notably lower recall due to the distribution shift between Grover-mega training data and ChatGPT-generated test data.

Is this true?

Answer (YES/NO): NO